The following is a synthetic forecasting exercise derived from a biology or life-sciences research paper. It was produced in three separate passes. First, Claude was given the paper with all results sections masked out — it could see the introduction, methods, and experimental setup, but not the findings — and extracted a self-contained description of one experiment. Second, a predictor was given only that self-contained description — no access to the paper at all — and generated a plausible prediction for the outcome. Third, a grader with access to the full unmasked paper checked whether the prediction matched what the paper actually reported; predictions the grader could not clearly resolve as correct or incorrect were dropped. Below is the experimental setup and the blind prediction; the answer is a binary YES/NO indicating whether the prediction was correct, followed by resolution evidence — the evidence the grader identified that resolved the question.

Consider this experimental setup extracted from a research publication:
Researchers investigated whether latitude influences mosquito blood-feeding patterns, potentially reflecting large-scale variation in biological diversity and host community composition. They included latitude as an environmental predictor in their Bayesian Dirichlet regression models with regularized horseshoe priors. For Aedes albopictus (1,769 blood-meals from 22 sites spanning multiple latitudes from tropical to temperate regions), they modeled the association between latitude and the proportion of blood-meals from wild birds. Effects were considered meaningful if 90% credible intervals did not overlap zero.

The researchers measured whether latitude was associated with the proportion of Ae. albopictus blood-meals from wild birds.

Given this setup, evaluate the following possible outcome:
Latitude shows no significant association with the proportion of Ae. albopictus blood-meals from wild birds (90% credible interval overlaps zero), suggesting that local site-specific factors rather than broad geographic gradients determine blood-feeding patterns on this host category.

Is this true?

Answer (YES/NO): YES